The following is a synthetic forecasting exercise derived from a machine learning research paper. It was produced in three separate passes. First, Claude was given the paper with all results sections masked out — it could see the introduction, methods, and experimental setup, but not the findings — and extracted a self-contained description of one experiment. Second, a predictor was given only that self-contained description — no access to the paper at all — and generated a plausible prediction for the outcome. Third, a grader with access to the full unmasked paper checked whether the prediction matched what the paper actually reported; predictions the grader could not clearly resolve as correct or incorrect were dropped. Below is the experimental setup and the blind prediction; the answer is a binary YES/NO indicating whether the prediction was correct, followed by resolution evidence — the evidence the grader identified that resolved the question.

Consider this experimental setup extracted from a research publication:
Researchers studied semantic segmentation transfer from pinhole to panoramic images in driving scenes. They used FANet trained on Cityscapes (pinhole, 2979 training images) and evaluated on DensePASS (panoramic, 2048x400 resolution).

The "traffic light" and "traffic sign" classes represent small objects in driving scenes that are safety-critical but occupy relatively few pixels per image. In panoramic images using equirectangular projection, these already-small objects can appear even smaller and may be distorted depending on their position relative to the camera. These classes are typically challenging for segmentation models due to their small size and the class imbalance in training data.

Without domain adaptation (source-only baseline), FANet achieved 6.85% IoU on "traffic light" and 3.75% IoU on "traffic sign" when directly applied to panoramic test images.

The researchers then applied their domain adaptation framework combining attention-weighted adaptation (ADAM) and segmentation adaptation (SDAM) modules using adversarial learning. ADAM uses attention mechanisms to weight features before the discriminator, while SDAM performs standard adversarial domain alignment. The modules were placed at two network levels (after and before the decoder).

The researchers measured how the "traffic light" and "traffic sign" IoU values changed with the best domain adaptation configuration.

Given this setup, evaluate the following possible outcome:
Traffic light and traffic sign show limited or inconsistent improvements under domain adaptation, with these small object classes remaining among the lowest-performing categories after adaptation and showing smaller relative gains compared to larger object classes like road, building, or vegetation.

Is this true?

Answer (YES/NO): NO